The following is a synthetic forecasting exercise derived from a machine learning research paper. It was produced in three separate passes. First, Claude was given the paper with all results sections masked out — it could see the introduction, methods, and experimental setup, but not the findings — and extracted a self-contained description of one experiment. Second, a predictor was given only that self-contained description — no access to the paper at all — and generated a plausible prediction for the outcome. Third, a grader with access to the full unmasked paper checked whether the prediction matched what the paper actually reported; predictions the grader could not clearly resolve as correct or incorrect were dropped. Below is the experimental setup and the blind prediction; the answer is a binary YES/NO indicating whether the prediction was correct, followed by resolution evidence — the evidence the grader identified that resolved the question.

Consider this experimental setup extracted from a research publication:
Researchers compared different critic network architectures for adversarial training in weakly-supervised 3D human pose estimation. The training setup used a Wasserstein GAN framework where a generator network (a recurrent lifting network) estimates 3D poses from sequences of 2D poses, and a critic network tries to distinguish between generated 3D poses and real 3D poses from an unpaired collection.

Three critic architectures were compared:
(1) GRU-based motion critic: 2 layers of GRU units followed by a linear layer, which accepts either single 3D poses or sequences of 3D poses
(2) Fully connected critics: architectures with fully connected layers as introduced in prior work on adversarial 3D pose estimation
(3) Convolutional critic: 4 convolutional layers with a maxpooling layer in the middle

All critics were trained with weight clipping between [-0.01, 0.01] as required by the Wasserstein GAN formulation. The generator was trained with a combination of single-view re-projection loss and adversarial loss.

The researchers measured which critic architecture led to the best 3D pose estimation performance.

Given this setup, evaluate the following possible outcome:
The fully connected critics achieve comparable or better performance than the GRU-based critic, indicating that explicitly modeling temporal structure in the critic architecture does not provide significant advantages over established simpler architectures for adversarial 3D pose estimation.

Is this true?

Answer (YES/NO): NO